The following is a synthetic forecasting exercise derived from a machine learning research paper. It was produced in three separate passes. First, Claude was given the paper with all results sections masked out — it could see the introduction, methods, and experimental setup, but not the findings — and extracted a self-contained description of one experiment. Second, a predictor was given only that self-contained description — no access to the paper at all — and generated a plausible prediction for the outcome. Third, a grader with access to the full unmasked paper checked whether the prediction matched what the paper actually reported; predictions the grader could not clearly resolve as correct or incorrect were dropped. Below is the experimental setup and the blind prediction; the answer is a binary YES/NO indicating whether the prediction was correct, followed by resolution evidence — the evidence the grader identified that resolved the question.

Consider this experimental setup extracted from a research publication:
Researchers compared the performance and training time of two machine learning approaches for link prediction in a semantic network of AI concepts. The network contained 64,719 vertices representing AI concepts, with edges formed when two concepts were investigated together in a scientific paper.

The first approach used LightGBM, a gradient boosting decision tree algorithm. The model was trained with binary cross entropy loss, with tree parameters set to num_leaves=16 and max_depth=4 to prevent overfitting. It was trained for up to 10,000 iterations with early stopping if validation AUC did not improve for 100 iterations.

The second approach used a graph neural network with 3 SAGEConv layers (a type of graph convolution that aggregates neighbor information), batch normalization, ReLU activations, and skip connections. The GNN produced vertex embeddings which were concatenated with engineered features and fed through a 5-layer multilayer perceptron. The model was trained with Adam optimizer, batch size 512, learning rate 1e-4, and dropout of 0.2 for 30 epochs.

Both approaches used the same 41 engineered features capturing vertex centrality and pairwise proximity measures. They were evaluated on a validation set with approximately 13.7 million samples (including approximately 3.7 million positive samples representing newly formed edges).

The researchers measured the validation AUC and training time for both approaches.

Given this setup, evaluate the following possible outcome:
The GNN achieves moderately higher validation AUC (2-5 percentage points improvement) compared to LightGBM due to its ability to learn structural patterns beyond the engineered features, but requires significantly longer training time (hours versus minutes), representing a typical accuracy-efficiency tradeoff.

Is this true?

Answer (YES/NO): NO